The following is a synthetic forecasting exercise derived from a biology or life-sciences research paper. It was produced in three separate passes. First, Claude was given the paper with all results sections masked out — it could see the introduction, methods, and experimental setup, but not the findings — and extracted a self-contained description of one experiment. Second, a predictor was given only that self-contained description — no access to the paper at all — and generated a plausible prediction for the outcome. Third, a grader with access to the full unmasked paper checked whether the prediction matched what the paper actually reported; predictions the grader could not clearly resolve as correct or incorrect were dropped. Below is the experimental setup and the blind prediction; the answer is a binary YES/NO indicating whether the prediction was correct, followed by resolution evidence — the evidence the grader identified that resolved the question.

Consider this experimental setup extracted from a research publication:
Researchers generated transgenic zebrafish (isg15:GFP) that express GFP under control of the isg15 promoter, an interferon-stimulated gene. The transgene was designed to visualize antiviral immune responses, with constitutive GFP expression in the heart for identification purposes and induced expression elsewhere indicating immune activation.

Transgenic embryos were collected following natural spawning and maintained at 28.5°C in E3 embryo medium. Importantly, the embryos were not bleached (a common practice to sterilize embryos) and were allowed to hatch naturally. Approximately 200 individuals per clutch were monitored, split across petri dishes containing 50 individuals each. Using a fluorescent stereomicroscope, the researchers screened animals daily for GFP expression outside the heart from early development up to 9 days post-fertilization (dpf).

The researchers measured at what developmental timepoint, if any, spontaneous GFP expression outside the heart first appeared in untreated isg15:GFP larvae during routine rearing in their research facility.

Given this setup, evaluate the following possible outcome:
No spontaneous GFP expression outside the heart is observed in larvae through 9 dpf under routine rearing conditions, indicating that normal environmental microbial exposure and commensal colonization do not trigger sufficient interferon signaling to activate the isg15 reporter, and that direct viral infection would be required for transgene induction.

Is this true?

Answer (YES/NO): NO